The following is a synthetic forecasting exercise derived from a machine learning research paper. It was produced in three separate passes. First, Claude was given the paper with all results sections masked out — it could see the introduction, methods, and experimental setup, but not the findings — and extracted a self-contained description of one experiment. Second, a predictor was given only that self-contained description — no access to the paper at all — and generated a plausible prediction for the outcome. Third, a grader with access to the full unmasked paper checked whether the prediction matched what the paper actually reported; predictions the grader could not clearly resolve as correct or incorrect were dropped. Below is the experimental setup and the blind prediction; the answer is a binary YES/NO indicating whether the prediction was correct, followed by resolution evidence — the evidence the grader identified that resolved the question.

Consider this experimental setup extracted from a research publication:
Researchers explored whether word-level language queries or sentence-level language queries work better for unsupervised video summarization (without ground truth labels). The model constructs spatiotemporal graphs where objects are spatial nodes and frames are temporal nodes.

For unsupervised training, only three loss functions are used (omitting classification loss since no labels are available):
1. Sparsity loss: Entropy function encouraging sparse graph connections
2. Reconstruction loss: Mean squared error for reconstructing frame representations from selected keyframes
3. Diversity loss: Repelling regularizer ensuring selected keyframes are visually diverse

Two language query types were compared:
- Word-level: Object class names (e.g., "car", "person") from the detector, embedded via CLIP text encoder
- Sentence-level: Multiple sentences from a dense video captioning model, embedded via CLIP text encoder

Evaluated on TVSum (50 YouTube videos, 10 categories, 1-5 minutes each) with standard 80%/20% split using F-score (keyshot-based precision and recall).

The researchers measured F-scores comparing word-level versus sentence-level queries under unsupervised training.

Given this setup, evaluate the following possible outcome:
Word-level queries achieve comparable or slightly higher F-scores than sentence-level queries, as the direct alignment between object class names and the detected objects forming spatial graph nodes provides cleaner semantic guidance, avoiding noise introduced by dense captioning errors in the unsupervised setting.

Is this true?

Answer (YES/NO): YES